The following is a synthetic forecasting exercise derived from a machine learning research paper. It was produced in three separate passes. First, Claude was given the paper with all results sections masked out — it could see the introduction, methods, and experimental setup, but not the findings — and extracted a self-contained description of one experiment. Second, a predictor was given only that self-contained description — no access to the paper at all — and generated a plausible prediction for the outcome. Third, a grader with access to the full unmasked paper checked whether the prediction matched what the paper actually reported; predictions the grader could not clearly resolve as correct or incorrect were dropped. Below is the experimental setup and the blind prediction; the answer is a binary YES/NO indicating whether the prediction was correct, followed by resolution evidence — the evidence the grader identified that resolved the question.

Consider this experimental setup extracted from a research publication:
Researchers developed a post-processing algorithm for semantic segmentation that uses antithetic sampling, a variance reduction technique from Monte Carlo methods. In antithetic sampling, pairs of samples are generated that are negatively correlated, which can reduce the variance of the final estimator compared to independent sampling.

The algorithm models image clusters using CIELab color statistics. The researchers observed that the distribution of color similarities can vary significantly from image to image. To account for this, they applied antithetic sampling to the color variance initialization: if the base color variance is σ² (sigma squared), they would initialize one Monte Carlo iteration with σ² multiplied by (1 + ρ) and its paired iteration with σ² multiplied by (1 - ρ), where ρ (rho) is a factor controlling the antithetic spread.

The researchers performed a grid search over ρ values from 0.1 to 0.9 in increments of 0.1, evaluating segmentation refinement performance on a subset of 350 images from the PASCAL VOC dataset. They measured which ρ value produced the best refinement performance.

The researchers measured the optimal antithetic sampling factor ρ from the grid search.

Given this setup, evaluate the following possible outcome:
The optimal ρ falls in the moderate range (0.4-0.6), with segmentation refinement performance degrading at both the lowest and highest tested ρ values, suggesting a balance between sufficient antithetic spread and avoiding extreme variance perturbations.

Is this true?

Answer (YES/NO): YES